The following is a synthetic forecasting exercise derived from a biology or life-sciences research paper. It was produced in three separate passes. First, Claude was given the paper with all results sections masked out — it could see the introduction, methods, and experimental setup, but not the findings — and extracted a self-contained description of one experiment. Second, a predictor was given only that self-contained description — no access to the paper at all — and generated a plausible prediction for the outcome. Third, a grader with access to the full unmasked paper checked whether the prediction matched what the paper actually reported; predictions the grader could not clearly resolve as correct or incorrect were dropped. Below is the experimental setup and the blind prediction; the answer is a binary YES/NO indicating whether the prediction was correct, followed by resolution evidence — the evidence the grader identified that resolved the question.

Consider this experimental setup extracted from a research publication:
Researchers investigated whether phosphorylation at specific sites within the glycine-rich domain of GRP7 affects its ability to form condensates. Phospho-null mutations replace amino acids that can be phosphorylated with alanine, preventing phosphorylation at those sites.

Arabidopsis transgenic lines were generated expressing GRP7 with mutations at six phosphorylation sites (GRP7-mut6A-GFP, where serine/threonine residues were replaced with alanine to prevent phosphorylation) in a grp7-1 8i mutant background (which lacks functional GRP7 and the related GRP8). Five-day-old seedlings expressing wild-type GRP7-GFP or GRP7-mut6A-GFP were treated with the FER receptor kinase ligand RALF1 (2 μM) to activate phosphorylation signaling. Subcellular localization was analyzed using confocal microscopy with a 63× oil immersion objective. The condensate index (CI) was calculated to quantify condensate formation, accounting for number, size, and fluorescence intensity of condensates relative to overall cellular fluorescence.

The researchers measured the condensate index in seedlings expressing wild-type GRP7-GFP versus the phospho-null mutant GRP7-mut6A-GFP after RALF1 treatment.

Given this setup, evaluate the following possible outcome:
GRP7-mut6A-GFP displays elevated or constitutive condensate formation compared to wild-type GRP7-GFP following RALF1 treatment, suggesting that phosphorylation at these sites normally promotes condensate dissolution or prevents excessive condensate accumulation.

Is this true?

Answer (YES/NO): NO